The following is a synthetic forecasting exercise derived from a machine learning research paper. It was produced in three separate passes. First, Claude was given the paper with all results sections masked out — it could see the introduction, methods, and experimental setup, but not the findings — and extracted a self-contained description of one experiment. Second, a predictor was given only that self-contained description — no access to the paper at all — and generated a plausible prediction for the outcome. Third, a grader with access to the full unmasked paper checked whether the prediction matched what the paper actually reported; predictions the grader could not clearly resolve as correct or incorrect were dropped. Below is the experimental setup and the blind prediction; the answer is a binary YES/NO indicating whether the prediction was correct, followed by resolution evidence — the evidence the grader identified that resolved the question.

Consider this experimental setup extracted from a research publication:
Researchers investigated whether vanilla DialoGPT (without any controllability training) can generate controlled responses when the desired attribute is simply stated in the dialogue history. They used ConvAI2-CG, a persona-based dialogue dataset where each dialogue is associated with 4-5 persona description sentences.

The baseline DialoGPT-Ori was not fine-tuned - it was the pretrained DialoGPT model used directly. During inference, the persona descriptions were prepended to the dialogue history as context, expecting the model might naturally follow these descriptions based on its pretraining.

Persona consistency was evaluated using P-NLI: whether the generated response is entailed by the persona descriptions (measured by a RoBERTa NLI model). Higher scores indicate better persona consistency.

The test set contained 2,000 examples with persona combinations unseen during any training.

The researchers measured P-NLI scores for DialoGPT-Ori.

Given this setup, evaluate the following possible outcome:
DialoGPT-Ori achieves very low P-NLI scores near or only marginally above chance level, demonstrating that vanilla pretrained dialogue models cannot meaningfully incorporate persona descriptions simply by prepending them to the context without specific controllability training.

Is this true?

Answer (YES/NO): NO